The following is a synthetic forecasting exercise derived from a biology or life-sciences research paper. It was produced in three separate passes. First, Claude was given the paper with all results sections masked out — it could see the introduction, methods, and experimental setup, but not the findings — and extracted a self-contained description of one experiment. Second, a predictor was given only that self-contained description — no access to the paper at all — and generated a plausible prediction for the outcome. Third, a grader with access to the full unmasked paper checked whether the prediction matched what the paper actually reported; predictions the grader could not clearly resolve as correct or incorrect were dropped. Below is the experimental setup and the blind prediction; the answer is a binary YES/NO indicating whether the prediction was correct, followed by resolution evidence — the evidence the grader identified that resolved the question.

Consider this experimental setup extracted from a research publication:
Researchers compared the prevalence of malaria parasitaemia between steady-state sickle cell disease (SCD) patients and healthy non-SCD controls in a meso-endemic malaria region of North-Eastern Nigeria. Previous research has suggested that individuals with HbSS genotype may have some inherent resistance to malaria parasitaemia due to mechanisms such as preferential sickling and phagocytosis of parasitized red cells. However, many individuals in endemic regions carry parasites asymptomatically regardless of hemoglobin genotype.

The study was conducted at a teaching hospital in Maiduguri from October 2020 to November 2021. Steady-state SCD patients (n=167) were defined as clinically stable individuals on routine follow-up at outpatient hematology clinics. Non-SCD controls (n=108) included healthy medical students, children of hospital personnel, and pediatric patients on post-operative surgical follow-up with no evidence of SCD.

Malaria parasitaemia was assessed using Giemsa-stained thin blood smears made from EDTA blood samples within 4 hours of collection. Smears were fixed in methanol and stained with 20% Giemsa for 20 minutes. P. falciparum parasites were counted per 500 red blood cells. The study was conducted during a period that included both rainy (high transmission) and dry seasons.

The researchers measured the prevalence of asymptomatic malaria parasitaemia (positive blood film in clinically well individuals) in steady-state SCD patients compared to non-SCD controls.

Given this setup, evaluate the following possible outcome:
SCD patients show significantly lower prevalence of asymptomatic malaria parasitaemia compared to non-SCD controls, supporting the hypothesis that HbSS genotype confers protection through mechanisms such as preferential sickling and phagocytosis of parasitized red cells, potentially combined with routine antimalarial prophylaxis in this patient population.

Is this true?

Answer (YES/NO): NO